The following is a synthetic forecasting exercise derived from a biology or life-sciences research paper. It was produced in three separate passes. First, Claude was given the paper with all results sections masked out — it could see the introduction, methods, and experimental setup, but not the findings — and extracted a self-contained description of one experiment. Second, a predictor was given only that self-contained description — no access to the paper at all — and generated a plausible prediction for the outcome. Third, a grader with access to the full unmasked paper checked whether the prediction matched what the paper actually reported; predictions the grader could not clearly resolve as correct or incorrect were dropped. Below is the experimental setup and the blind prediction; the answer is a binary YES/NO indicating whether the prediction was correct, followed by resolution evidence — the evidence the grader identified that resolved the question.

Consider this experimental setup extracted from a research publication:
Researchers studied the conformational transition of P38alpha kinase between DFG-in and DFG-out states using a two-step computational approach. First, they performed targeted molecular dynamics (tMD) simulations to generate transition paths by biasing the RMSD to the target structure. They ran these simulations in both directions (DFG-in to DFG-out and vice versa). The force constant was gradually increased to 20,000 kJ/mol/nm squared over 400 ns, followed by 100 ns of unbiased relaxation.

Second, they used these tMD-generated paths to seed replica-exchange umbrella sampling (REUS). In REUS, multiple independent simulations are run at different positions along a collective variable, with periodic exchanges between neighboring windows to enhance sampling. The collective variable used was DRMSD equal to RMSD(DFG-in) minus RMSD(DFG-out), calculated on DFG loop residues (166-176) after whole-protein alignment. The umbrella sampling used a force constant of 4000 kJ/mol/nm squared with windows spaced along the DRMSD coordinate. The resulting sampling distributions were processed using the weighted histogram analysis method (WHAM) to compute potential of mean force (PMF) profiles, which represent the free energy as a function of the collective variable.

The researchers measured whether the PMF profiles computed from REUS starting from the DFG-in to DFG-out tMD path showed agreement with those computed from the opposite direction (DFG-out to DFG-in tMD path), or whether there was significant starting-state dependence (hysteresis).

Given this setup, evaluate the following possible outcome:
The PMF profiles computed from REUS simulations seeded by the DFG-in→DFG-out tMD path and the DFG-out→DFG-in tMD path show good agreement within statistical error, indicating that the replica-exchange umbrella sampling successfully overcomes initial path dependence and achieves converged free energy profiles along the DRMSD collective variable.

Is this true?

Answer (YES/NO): NO